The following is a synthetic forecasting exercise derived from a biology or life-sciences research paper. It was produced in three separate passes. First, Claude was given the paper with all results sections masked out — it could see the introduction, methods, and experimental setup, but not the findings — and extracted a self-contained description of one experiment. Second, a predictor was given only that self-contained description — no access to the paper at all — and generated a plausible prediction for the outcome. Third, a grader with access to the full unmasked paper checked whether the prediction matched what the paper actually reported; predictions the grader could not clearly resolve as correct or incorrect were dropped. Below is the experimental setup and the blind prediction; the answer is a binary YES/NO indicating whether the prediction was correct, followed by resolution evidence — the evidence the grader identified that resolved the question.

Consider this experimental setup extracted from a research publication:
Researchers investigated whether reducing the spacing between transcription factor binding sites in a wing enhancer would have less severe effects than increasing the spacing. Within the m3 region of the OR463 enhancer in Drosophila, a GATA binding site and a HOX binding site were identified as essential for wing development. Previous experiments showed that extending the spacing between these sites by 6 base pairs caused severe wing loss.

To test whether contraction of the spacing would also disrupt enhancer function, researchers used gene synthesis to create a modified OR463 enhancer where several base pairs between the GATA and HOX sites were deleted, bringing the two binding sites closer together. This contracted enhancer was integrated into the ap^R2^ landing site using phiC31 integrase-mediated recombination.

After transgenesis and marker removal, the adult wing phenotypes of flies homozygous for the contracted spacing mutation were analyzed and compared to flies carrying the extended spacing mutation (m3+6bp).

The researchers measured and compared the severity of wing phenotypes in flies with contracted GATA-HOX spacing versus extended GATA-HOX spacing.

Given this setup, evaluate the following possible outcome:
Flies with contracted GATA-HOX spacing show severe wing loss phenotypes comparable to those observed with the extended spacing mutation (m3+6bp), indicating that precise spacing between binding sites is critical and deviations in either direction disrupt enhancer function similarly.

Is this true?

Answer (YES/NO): NO